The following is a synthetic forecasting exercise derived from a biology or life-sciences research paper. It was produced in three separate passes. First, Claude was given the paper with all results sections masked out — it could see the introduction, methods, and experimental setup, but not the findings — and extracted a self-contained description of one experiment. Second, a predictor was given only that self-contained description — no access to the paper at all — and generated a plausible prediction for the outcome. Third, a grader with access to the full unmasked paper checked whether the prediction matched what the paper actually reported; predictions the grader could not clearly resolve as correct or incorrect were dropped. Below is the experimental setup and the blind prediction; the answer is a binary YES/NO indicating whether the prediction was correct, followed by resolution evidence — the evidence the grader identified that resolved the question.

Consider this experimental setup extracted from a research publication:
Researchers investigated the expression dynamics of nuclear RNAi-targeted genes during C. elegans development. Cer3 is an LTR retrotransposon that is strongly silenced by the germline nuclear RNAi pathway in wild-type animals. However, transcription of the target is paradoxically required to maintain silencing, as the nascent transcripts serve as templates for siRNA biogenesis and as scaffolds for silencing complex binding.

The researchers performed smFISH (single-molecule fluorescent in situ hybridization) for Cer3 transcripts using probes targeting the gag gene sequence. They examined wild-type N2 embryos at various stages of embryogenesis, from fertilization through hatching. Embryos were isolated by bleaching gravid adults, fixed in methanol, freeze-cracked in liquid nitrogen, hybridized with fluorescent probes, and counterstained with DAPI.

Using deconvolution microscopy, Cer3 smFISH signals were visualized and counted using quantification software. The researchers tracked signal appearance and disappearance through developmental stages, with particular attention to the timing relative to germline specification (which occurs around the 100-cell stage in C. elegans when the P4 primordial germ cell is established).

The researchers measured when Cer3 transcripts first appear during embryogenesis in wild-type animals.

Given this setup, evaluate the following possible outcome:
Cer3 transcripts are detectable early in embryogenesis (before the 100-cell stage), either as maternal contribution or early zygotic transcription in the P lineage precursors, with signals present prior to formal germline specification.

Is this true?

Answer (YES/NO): NO